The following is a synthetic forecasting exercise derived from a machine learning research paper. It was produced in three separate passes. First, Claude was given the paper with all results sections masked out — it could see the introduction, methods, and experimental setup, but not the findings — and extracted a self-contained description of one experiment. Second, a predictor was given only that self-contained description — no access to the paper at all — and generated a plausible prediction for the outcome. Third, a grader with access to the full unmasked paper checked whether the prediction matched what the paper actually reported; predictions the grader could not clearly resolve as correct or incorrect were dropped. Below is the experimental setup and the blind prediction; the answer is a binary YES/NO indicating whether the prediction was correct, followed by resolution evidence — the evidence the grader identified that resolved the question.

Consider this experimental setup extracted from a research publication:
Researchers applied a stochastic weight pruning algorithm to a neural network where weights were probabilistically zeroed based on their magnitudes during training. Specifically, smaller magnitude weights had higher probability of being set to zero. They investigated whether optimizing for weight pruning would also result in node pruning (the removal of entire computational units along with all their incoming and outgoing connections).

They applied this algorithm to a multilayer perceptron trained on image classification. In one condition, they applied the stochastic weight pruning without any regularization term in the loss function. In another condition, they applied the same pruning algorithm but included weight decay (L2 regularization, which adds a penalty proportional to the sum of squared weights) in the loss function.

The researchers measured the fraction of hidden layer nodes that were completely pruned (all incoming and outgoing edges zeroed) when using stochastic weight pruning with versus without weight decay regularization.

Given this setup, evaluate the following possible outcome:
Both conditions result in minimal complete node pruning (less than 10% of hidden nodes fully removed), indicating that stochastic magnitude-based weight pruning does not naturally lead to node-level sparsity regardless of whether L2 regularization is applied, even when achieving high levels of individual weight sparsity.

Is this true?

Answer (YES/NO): NO